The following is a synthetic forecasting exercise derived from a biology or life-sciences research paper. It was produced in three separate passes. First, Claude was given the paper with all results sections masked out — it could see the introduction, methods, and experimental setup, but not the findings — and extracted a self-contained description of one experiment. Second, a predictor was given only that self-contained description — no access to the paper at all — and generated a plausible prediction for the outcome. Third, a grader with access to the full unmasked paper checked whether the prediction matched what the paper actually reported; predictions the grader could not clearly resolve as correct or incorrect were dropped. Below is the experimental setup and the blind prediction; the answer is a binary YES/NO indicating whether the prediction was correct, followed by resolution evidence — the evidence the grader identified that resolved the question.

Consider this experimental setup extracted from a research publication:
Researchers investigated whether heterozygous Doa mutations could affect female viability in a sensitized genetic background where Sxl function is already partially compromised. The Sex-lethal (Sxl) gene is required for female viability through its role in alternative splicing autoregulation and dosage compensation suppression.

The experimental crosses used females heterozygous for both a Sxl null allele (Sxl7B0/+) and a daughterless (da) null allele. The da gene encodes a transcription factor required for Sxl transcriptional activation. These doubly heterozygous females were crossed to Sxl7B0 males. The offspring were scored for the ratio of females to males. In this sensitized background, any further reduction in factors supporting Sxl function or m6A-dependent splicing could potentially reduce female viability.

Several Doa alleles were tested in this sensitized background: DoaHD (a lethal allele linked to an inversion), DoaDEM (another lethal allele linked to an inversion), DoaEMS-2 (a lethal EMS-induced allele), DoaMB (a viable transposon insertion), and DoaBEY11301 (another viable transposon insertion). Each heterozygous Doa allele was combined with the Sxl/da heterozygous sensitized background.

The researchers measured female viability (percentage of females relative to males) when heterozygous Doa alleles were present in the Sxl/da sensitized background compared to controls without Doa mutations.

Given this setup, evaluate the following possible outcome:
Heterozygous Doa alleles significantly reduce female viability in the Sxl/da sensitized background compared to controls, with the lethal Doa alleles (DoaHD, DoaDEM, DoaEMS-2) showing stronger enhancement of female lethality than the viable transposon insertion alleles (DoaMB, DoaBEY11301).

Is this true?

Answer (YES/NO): NO